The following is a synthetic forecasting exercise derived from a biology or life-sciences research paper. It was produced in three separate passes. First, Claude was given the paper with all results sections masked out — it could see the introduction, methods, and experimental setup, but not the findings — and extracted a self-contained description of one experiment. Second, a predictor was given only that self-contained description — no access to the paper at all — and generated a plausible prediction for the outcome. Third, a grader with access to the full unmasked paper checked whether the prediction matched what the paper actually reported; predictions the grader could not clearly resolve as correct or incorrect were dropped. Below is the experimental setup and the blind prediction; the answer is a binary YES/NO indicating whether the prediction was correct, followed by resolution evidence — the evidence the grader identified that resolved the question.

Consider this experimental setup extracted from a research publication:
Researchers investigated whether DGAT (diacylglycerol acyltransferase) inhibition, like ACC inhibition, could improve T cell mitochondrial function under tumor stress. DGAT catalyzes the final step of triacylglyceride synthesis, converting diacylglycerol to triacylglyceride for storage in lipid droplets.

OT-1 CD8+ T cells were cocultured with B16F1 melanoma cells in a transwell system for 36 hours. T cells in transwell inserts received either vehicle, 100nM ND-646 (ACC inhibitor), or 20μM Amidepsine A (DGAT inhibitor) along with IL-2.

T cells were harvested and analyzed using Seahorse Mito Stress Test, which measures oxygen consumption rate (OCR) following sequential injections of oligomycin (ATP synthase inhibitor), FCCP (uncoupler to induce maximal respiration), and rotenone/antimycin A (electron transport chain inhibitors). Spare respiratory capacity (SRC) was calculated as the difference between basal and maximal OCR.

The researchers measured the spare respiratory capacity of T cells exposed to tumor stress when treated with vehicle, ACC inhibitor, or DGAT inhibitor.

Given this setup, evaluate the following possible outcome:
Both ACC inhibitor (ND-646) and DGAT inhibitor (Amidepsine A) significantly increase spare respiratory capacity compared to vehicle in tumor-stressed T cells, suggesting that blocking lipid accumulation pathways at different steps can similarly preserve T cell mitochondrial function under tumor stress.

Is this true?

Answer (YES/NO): NO